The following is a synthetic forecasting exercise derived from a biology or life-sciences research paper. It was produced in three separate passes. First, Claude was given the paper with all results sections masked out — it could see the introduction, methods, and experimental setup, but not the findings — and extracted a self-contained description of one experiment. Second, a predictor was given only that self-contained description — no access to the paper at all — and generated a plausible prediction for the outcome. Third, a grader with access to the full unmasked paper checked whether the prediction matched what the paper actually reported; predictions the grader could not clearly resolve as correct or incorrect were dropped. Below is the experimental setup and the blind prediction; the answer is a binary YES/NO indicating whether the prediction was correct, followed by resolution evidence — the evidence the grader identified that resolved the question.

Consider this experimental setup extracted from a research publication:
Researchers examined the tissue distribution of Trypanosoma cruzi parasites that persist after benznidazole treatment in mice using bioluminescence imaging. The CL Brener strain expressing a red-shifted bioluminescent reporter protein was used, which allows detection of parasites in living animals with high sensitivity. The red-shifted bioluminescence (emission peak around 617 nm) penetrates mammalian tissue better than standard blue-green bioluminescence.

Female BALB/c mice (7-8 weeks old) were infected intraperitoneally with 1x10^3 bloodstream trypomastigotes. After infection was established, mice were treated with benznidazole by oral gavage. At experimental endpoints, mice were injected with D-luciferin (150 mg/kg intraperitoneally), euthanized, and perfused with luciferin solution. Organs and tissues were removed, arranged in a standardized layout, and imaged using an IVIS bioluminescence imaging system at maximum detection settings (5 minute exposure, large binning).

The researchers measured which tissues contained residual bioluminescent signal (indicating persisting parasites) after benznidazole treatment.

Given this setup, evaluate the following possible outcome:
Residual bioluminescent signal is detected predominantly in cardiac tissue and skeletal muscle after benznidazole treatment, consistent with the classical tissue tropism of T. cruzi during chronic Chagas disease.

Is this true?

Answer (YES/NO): NO